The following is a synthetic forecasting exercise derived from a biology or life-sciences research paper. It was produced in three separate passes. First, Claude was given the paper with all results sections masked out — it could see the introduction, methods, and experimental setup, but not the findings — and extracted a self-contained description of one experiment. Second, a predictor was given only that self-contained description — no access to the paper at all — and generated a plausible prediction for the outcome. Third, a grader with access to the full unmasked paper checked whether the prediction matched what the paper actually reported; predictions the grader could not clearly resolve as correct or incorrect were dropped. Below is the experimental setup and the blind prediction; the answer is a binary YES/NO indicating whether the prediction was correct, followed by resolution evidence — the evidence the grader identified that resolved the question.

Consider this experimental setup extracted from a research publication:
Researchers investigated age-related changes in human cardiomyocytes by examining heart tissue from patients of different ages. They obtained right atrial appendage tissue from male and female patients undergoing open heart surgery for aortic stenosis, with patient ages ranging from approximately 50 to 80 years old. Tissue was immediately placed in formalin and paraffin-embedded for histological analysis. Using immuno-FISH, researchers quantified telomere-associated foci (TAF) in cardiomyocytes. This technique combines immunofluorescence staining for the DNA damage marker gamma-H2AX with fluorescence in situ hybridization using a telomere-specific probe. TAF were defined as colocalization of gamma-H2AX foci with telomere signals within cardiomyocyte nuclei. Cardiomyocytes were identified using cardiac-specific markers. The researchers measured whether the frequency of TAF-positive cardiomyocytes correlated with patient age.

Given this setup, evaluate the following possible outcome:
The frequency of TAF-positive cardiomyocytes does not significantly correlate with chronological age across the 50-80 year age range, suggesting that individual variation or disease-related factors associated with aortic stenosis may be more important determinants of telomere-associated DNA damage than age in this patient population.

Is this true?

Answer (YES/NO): NO